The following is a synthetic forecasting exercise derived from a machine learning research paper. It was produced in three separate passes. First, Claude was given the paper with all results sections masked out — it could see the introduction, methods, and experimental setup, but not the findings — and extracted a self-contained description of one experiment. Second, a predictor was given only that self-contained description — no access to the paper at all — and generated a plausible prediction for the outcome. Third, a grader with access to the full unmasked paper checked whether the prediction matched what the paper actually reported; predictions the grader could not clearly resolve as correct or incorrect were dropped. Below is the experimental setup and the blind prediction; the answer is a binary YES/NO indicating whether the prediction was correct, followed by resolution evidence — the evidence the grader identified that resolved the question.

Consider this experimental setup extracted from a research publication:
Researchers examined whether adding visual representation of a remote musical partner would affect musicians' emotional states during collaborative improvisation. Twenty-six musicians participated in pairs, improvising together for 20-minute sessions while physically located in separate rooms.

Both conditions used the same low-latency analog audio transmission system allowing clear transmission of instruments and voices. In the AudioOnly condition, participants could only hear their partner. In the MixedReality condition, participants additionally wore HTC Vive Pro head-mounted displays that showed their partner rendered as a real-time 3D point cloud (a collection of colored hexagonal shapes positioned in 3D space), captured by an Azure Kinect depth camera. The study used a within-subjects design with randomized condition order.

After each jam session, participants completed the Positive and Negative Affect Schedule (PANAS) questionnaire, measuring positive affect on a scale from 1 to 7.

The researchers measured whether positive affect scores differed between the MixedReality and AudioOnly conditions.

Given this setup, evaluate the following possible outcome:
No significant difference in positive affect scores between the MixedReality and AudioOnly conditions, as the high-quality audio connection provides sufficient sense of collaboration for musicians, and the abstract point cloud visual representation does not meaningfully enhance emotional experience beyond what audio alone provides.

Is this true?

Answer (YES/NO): YES